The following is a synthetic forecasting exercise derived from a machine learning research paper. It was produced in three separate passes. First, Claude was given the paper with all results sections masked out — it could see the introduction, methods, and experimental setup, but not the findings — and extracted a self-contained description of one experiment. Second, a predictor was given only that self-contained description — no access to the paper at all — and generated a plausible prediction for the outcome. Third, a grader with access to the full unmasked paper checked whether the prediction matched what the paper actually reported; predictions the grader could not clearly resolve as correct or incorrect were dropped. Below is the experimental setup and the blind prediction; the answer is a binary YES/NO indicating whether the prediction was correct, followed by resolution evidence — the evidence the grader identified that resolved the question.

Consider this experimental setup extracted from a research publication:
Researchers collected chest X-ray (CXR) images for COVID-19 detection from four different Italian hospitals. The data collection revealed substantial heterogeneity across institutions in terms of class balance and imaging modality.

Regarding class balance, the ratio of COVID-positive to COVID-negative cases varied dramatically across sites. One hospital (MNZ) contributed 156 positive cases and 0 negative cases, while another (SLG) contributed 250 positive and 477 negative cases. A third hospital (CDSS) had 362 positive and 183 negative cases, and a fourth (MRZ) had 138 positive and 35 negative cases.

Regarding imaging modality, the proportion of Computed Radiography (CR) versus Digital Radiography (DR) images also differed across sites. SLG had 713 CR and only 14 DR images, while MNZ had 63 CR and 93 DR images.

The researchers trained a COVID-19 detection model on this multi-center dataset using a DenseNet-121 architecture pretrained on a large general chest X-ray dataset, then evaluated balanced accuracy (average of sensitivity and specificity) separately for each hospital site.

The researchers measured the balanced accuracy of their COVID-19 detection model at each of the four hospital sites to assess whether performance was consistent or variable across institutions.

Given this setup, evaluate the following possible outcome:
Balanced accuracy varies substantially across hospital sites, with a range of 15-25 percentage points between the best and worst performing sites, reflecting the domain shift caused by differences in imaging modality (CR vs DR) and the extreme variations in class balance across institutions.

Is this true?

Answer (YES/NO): YES